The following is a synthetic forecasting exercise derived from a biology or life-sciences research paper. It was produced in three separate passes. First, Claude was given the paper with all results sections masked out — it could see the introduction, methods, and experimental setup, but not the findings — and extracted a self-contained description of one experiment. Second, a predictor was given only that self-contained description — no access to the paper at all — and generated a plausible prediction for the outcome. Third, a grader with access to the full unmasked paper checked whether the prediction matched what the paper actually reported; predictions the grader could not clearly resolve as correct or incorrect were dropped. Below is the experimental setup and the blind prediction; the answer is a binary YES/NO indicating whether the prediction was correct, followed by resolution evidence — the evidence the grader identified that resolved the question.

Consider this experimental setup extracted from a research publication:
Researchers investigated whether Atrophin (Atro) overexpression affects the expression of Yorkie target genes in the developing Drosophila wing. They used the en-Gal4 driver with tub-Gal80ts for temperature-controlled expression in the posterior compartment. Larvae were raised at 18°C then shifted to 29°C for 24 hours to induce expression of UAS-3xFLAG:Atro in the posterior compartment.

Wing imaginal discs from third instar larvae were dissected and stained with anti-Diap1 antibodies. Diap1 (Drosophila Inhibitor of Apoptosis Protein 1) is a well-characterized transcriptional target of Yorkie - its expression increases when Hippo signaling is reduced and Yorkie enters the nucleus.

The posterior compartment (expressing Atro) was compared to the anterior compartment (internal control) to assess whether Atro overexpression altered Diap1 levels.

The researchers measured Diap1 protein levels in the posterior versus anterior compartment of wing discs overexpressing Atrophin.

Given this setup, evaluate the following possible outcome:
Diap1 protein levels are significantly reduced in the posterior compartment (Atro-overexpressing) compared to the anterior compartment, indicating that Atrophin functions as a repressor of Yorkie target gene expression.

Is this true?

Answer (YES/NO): NO